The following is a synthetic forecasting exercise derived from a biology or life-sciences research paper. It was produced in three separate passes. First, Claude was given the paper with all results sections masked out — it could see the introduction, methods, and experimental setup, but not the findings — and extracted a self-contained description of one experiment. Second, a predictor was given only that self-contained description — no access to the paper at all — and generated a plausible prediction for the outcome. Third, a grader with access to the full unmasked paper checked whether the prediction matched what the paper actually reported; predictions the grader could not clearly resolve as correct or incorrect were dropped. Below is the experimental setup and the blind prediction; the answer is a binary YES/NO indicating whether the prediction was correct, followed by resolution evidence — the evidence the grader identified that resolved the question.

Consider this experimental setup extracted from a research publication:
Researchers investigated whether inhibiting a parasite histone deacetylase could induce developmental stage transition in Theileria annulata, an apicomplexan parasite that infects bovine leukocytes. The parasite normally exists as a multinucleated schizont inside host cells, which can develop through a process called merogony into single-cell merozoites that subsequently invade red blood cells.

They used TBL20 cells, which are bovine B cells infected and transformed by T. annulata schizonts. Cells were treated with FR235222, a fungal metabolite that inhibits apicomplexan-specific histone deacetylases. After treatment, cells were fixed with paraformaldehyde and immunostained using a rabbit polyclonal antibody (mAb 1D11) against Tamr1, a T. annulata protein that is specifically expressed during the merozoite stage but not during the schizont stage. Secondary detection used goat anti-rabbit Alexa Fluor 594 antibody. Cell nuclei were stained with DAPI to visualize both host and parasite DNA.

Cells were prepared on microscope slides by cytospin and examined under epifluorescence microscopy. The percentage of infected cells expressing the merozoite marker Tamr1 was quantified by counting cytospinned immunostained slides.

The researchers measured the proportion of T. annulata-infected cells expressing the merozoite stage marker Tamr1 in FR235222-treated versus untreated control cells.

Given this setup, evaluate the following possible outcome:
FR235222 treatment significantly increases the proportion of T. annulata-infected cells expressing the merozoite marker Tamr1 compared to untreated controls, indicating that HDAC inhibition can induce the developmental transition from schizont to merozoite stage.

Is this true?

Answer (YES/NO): YES